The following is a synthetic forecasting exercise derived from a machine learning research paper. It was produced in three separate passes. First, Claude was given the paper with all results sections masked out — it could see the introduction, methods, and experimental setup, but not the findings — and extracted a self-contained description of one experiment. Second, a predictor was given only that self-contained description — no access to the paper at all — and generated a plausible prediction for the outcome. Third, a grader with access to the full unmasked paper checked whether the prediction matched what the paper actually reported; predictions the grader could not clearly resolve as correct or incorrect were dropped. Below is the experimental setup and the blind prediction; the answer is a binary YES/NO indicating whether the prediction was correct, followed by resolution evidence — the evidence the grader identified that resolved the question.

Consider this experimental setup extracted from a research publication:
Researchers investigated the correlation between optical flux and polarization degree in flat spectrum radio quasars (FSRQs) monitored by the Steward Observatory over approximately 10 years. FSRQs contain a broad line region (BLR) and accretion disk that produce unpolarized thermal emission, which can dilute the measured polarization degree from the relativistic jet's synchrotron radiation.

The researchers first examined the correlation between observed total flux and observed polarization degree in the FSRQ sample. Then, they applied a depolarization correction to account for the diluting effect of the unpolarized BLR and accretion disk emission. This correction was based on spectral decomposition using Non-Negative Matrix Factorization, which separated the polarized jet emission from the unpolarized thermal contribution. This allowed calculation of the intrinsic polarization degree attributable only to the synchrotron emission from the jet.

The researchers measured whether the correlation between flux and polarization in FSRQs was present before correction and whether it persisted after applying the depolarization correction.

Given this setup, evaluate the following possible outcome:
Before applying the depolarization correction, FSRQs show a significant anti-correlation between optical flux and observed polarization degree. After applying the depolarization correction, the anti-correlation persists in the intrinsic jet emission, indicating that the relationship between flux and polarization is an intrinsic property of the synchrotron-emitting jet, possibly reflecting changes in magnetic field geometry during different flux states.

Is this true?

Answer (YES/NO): NO